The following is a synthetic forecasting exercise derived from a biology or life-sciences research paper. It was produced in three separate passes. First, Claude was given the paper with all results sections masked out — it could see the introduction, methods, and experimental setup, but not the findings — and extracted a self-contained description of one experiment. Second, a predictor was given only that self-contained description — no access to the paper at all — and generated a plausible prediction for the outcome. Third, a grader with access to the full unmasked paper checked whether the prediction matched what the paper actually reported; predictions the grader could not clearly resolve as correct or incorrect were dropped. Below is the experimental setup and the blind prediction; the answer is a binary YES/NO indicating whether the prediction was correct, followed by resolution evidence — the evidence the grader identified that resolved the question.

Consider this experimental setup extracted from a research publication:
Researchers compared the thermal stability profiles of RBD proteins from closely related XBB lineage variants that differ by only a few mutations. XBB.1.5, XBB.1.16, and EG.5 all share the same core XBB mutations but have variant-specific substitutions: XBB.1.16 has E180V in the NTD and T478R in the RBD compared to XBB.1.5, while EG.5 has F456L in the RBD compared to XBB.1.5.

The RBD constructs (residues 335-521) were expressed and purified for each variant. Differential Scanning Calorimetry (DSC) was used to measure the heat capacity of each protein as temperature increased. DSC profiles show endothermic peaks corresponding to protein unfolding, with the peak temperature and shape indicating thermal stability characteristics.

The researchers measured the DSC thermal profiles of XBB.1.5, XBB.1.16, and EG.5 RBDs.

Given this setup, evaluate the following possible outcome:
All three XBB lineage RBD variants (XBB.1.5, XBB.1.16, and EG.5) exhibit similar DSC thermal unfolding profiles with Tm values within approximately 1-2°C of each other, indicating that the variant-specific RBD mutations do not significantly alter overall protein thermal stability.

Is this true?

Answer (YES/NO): NO